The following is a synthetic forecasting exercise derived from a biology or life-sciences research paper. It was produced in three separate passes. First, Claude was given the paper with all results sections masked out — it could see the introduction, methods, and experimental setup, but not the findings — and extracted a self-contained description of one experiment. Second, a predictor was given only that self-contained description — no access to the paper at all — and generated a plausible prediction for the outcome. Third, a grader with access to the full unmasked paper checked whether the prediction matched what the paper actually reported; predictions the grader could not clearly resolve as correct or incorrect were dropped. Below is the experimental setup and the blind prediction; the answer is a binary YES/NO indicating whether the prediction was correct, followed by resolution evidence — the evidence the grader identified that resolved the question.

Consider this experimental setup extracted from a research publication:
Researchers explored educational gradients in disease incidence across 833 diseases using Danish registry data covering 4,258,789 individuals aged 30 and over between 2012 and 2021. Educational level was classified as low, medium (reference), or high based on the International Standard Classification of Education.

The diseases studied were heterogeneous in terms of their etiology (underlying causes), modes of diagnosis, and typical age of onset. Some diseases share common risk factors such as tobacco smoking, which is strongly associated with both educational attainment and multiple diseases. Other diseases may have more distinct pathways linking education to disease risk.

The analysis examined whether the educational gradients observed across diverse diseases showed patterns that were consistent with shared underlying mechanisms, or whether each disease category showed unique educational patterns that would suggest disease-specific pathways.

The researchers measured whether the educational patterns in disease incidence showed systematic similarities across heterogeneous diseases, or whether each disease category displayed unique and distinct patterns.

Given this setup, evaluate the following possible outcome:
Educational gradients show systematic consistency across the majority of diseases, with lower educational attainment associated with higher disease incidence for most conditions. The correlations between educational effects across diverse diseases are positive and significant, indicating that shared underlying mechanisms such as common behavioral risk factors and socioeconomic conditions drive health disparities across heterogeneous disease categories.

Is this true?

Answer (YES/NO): YES